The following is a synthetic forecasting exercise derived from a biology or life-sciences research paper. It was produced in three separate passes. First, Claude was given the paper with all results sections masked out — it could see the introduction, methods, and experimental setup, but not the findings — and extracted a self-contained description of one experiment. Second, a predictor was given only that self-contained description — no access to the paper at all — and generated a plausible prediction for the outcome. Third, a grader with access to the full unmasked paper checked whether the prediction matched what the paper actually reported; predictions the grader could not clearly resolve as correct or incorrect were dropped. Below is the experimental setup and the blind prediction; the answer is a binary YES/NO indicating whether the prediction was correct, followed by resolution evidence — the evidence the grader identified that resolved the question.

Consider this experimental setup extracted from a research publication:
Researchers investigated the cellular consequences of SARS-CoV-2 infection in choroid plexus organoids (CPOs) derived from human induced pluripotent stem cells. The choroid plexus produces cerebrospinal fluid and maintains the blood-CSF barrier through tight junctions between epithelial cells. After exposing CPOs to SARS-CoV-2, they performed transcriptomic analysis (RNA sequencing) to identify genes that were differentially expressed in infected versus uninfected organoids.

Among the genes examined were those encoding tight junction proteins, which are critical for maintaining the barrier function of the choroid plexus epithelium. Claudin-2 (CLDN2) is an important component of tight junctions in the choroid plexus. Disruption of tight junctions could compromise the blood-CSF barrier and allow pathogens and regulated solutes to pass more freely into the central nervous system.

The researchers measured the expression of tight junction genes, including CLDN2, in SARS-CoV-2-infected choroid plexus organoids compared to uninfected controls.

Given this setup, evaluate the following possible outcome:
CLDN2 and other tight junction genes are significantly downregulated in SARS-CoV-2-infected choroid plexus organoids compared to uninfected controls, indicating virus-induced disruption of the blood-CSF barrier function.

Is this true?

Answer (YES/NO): YES